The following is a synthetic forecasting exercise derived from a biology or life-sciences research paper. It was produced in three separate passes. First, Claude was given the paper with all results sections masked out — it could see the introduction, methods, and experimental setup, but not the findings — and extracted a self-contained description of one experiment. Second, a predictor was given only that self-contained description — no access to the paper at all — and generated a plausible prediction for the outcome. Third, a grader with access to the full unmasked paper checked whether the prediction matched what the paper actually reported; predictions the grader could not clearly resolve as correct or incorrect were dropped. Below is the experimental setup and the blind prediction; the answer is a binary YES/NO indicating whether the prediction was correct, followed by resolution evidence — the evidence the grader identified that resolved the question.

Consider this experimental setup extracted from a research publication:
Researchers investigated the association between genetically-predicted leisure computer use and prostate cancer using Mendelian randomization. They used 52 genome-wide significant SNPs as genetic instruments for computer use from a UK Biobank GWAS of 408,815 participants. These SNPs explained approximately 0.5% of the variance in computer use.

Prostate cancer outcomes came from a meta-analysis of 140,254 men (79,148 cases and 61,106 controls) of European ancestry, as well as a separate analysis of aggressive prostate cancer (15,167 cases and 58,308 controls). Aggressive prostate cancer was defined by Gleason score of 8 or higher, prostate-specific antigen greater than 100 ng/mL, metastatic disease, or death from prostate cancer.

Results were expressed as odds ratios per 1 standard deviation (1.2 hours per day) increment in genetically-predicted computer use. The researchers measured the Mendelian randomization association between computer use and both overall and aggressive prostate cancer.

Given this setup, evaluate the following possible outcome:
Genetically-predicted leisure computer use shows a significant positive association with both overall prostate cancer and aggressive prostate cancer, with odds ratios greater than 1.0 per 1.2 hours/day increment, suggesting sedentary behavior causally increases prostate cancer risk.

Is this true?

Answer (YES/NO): NO